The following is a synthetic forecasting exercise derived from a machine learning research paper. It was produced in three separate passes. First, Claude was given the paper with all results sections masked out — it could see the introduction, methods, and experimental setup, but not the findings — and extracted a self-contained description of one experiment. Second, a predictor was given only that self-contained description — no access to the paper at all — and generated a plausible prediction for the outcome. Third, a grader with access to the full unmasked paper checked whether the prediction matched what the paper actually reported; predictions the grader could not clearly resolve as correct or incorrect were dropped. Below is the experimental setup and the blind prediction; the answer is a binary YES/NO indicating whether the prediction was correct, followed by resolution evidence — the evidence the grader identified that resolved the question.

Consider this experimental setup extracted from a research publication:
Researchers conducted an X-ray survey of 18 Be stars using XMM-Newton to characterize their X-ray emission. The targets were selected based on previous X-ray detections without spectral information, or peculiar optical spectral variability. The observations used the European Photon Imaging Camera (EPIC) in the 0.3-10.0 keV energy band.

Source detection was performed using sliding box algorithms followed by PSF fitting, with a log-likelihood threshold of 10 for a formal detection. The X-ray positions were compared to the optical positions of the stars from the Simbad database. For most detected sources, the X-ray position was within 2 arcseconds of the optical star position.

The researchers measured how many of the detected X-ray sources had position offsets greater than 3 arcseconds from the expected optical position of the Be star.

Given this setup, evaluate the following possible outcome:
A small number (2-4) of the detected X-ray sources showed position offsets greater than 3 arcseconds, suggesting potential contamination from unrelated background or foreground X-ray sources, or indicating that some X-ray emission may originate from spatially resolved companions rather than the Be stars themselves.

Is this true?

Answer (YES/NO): YES